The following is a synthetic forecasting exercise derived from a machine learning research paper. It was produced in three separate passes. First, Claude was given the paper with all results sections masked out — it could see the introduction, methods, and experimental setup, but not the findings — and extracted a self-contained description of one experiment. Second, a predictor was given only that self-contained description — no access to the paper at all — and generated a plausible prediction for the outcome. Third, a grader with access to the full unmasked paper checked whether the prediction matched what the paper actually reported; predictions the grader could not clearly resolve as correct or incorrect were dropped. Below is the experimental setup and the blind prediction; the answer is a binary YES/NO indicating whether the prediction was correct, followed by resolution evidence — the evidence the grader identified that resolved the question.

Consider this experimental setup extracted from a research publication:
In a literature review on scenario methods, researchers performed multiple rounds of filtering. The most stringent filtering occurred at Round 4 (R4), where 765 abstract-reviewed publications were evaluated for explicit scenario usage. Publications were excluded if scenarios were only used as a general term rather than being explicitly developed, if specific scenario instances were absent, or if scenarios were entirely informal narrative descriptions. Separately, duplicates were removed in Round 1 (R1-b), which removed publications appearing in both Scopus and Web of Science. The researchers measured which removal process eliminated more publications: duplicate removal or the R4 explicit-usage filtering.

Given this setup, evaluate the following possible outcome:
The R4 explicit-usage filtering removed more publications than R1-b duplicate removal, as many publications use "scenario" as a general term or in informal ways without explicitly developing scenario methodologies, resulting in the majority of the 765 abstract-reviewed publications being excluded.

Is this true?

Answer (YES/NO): YES